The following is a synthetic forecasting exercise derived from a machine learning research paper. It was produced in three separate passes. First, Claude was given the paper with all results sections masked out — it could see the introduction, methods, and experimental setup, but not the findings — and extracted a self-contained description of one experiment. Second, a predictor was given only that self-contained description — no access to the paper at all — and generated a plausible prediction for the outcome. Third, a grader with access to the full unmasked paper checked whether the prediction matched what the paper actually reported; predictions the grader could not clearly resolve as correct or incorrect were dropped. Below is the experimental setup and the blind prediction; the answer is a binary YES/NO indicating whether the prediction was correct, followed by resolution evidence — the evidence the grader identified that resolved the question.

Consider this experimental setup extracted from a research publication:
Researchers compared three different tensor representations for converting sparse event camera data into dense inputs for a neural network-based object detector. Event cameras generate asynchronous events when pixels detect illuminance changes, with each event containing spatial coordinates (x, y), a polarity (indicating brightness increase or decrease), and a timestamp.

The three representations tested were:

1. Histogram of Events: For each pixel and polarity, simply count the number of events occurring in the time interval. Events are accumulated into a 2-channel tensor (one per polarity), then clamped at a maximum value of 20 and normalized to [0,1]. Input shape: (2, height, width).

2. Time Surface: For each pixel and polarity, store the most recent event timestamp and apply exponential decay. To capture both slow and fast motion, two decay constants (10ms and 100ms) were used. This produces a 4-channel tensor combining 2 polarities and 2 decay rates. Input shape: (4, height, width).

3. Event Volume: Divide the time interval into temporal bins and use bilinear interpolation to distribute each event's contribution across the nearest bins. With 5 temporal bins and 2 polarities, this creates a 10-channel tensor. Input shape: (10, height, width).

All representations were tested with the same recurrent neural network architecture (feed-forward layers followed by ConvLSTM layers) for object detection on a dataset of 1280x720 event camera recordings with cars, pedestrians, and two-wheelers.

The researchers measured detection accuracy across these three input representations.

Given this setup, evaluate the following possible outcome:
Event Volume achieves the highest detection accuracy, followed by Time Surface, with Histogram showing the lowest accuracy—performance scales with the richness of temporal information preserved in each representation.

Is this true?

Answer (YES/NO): YES